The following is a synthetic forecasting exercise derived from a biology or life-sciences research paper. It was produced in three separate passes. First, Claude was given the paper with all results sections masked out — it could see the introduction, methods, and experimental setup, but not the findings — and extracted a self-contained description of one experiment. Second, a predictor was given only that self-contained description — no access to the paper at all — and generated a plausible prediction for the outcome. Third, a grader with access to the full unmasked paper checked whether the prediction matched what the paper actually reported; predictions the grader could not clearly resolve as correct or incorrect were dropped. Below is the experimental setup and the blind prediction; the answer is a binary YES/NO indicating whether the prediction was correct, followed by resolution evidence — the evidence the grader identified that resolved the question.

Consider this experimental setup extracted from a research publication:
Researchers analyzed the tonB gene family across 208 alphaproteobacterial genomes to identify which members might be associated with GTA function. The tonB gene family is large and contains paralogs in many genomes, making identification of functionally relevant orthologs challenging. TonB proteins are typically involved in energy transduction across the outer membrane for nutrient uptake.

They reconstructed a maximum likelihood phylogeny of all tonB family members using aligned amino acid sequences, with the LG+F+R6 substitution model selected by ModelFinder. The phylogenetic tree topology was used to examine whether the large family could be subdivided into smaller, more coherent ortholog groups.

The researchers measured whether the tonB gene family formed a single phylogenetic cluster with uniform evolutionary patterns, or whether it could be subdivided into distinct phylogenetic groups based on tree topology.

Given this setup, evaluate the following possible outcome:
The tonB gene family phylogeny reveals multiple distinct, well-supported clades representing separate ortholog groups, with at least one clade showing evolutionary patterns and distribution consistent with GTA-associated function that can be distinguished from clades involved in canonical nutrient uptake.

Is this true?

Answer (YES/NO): NO